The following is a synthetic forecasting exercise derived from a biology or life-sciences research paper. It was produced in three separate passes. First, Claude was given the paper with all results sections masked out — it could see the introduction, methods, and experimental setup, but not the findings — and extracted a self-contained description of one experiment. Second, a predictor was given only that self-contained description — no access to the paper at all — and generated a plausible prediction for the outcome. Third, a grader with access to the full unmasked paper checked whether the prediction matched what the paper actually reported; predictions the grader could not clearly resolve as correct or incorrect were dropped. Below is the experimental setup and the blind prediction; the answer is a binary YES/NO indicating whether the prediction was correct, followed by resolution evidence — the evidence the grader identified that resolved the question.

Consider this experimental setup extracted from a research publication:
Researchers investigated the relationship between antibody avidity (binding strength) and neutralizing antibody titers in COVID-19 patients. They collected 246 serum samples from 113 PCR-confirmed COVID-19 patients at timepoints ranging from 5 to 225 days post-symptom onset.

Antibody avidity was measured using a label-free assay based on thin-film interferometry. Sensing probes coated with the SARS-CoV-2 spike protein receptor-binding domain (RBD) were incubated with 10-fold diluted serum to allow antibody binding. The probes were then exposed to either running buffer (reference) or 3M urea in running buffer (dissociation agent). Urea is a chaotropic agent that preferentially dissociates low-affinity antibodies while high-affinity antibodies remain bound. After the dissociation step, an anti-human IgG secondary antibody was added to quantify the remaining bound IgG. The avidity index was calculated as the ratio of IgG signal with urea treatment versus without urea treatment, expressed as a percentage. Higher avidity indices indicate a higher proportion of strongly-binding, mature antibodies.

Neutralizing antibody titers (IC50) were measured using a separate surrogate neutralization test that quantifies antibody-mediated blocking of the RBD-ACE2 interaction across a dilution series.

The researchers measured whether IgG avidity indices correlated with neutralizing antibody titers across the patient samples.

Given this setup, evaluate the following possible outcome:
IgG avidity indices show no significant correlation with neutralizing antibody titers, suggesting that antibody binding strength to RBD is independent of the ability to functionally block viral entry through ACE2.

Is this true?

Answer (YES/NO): YES